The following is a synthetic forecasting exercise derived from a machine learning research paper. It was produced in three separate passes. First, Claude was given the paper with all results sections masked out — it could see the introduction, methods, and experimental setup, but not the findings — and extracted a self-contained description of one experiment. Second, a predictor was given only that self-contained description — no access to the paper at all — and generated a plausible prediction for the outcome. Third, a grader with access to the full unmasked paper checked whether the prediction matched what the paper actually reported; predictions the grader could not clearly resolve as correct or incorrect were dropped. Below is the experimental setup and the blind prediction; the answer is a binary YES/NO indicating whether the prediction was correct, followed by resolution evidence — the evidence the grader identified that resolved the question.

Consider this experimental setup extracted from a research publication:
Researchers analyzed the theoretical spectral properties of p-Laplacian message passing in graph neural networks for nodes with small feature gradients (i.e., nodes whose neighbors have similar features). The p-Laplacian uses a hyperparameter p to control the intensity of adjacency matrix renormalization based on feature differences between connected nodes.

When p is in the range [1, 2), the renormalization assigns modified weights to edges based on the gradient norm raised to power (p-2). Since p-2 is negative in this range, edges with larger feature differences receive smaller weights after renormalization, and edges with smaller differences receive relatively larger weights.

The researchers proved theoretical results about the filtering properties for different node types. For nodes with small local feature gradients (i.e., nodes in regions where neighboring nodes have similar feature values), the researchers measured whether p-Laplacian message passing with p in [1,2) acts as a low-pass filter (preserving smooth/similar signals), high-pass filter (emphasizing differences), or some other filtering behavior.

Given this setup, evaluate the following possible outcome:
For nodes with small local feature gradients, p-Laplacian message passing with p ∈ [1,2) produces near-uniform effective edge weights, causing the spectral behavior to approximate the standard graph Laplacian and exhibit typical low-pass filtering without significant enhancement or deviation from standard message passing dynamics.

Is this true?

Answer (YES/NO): NO